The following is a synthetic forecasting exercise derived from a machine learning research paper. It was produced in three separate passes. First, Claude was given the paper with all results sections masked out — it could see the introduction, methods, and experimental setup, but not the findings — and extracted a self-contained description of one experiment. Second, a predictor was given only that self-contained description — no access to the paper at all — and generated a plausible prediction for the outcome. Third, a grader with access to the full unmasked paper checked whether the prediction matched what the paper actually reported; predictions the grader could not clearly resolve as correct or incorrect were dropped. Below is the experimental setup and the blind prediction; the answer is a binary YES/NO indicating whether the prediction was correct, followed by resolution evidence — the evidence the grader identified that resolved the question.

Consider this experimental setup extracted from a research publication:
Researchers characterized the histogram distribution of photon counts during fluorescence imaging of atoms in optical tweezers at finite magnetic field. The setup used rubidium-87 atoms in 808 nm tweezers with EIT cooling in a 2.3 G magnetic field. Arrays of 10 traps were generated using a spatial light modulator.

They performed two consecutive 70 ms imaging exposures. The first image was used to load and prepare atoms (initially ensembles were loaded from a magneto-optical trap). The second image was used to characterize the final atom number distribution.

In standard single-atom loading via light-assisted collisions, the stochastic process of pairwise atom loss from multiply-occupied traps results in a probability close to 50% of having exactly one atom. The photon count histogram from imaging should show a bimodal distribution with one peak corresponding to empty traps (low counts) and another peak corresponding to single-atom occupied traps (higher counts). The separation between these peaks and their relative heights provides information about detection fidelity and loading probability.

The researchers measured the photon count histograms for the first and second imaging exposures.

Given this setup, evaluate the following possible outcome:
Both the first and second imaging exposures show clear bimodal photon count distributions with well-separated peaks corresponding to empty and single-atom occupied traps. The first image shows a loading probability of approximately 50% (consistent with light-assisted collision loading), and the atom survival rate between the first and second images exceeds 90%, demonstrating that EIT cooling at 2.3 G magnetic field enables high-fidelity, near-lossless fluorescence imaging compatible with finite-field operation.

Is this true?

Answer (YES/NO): NO